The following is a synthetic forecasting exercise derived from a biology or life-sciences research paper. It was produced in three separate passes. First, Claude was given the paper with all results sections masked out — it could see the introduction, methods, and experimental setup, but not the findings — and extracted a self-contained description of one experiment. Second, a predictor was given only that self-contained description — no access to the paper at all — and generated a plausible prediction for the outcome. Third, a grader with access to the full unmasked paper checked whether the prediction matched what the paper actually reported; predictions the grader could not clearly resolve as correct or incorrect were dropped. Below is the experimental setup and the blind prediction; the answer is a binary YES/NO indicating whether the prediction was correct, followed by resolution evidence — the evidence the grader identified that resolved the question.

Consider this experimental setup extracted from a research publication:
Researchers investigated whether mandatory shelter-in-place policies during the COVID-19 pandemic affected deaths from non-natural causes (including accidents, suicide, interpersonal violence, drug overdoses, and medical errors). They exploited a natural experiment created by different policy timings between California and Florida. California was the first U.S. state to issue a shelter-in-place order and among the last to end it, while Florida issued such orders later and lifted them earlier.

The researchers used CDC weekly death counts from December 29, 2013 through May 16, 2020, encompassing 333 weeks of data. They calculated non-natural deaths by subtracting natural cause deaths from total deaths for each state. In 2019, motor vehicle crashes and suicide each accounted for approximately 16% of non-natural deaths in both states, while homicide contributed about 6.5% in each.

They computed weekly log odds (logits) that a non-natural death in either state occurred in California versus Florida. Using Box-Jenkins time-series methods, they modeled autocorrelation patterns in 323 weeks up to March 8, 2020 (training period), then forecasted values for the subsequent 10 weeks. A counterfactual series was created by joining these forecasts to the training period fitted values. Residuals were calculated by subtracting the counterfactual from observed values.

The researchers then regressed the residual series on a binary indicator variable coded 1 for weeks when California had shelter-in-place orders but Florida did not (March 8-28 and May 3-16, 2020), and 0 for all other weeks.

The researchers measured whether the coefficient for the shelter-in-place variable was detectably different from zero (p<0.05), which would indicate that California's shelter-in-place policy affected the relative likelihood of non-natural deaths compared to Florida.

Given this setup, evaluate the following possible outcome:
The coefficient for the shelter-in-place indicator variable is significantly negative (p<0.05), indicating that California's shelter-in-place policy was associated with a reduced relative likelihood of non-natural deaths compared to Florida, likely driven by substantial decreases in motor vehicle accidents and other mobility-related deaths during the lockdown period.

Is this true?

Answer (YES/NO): YES